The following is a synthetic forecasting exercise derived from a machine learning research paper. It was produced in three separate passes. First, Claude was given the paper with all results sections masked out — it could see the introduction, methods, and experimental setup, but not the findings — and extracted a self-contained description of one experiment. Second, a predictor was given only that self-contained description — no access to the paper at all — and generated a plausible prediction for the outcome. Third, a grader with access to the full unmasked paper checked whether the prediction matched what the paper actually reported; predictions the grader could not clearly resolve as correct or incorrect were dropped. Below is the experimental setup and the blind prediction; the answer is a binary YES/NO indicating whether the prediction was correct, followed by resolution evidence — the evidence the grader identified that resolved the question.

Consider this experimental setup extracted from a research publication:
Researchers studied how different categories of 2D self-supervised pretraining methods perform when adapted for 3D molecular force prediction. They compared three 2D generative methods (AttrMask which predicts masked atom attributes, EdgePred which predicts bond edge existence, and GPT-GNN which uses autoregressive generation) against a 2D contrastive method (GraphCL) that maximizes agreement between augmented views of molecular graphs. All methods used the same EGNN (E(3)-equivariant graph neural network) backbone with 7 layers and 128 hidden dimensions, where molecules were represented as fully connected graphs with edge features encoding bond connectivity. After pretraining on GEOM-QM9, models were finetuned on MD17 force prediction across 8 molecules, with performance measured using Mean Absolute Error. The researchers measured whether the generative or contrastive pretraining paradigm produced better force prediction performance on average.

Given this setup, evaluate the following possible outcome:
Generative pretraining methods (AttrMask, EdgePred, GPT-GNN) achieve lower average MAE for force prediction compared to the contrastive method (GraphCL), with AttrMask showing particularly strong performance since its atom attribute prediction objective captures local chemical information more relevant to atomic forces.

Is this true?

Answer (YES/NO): NO